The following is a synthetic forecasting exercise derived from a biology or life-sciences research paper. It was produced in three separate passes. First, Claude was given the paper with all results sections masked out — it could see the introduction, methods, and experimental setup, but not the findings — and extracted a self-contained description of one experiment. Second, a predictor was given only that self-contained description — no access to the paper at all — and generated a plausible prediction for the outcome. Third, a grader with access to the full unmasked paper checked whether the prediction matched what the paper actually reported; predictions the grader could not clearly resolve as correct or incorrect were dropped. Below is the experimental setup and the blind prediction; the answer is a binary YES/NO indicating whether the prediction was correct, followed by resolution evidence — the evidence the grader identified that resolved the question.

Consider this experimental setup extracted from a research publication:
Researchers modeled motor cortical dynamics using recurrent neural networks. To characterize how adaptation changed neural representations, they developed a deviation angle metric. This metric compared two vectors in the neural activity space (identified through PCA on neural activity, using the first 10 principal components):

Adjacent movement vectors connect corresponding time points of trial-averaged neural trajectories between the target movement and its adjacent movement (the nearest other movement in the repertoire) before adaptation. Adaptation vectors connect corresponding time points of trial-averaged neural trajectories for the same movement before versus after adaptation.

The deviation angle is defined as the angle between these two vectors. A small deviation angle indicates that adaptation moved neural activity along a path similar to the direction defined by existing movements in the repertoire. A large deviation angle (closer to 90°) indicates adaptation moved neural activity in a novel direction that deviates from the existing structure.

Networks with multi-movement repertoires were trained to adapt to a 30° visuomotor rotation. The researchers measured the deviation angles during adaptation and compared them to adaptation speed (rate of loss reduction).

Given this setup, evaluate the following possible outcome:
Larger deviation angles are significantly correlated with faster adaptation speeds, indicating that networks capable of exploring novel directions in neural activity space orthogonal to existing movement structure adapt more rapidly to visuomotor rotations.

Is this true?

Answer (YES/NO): NO